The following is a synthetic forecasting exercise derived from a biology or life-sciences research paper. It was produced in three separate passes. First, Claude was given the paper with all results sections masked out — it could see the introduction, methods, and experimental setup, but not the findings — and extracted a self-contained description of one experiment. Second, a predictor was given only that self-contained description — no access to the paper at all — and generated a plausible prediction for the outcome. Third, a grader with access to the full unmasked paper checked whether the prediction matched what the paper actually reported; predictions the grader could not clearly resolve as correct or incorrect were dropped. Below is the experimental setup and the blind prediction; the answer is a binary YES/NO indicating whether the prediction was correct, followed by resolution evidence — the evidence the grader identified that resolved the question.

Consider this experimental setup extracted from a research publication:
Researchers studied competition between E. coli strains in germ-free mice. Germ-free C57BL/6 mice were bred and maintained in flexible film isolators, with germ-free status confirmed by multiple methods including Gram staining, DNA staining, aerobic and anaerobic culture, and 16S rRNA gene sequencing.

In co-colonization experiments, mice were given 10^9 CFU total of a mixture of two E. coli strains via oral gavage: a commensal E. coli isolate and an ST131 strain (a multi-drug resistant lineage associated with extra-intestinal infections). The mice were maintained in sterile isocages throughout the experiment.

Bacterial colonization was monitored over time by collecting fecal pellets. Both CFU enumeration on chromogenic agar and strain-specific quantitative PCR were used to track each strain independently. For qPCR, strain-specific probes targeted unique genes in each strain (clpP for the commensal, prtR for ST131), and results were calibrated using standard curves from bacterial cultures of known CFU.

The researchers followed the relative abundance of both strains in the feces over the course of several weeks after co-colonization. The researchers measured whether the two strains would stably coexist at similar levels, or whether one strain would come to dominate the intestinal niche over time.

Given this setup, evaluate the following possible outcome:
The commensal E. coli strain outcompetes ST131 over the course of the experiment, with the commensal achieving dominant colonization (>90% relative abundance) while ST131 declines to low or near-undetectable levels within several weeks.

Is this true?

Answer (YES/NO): NO